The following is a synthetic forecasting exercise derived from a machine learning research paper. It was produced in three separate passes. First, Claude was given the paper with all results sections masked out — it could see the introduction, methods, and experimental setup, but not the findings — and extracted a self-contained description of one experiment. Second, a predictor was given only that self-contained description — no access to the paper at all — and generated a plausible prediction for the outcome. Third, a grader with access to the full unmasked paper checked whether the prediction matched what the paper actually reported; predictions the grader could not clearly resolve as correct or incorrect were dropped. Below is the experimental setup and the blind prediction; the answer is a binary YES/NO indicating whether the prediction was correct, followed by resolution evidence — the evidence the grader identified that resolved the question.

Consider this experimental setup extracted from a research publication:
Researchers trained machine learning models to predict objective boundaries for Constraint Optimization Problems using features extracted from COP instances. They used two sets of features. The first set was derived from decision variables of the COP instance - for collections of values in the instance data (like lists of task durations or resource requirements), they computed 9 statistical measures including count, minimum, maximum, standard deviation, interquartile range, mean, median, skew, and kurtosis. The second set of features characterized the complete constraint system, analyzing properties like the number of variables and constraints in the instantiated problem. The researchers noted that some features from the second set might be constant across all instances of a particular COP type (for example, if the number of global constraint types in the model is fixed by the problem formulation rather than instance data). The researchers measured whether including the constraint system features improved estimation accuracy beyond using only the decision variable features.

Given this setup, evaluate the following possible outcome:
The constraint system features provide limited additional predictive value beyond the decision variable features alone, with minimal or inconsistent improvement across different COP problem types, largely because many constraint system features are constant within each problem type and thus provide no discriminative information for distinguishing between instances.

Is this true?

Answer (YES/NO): NO